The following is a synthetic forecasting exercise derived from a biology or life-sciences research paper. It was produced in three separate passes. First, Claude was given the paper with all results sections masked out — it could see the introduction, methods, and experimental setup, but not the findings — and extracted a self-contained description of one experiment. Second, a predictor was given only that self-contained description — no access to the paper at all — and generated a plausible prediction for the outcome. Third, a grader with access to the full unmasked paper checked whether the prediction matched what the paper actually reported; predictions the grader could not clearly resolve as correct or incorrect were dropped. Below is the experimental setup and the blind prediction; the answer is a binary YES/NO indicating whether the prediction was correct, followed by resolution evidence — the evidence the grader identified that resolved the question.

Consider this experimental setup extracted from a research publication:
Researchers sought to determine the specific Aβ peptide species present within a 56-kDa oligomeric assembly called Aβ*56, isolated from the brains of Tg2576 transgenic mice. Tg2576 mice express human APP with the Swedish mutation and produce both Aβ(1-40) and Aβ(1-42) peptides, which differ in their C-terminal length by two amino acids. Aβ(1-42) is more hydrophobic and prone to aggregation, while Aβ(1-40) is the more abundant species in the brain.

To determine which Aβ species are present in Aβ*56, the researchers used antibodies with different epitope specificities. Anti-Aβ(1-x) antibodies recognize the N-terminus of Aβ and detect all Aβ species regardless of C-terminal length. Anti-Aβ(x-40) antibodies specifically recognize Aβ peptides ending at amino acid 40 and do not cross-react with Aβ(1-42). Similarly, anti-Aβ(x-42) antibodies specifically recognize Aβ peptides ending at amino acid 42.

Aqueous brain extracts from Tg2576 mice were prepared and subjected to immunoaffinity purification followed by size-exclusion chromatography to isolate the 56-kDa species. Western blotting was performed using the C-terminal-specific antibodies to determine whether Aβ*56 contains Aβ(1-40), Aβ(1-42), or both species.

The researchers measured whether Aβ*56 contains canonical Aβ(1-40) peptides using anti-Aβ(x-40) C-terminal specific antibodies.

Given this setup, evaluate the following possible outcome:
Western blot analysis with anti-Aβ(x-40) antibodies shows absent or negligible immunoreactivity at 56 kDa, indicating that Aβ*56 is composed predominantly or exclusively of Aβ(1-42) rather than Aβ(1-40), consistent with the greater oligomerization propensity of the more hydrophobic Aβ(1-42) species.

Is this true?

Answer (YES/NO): NO